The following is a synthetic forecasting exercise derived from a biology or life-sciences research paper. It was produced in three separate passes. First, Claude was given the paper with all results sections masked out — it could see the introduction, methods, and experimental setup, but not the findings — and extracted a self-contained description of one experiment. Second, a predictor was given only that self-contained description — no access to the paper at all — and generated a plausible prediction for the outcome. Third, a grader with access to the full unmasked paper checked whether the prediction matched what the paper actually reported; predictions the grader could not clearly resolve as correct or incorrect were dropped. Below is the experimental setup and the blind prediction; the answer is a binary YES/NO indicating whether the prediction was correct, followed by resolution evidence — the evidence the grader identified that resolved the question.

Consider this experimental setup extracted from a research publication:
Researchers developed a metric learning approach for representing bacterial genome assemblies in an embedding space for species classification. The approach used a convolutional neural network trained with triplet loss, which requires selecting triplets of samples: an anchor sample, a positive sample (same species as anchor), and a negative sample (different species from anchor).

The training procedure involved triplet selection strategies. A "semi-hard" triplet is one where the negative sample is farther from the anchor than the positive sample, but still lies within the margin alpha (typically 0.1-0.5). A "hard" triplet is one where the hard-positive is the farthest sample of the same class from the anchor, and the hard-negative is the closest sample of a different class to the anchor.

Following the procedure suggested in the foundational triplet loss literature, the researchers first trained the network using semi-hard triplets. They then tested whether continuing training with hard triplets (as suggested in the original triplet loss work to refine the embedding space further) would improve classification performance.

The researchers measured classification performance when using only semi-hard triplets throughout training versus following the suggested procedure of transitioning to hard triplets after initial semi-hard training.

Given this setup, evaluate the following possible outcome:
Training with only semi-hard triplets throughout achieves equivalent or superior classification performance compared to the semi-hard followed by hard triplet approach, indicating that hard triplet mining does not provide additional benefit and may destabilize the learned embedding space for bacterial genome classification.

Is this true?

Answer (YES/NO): YES